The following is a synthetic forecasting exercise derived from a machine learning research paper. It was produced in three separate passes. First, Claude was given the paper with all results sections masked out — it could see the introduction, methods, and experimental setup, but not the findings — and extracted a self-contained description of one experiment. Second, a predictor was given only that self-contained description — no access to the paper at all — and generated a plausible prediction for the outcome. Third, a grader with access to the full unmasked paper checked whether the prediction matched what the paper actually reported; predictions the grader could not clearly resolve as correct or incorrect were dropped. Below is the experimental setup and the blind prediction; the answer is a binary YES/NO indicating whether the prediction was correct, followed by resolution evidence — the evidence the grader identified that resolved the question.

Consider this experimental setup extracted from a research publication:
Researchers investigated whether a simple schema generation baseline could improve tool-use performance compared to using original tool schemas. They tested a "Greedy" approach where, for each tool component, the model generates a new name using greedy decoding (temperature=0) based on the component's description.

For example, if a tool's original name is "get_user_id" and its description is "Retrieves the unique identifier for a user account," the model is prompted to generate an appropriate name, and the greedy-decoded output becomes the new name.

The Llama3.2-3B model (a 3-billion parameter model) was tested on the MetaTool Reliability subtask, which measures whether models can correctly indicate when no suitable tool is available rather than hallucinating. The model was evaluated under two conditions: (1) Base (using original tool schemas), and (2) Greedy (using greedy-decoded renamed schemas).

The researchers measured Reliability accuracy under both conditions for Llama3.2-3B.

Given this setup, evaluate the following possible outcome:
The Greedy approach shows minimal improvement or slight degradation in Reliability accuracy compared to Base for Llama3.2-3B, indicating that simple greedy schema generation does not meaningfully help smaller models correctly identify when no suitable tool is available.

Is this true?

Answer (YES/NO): YES